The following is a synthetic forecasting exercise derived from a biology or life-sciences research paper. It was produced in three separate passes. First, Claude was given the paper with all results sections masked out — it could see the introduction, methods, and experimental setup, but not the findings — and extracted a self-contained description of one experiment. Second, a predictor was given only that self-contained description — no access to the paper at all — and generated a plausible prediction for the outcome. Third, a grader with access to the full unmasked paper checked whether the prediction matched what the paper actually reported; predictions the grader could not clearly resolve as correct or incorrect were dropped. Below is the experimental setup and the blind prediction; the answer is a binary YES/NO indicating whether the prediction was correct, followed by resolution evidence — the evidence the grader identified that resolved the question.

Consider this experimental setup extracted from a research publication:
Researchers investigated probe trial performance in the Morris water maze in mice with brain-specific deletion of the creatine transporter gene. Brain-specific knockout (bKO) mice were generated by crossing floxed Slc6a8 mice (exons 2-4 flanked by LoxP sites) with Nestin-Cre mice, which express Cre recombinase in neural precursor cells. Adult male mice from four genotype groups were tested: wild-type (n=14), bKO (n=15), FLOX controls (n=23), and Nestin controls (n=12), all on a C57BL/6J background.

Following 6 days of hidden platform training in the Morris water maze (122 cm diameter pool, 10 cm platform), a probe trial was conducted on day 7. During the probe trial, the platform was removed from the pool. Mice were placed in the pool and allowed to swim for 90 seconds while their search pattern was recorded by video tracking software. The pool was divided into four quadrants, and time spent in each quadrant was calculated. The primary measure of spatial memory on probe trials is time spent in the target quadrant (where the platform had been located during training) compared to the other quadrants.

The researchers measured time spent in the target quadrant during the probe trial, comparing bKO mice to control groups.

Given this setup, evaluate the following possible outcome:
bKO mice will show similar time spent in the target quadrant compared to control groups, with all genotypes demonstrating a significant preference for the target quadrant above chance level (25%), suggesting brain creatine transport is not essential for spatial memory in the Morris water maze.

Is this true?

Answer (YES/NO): NO